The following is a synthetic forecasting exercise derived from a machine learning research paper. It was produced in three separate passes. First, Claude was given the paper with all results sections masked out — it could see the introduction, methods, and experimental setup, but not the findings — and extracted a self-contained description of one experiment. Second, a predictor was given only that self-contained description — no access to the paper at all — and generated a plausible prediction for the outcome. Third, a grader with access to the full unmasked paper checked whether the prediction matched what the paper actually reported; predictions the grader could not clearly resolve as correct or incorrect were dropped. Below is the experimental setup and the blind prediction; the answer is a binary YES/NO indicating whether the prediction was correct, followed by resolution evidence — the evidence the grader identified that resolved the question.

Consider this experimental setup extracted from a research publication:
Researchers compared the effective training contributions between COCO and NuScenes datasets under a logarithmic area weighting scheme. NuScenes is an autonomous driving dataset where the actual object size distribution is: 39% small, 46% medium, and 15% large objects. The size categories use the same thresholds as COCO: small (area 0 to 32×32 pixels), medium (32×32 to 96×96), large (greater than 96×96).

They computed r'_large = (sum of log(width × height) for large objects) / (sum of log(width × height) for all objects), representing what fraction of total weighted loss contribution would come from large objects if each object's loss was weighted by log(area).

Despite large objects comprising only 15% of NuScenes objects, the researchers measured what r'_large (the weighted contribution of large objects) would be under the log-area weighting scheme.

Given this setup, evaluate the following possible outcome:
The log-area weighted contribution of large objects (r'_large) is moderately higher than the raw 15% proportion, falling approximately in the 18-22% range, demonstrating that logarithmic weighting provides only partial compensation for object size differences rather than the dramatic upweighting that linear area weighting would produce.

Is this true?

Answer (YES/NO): NO